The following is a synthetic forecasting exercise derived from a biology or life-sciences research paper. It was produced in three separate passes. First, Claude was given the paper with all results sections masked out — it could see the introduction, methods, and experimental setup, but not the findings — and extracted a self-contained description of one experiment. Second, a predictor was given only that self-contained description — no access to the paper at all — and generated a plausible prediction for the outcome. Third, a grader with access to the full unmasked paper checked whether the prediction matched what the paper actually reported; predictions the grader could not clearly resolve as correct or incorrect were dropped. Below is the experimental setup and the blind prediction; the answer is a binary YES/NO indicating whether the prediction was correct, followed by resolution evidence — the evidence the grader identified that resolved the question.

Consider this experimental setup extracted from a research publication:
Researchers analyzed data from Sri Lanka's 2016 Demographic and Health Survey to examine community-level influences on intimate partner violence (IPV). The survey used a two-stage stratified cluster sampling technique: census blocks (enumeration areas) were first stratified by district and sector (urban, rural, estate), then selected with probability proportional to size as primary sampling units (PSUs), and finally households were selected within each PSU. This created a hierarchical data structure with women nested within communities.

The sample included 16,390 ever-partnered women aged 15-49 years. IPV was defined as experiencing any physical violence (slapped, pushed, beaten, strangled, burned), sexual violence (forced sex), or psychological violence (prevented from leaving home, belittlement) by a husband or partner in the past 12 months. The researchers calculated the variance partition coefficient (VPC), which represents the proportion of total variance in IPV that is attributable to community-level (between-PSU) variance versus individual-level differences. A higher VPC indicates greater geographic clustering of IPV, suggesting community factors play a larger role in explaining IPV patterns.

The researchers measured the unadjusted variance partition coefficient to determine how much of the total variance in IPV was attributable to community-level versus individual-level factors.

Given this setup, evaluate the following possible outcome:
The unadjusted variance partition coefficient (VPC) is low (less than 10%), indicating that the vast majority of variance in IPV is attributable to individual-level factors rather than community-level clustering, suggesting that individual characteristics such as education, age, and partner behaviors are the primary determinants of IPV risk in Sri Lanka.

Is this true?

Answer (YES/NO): NO